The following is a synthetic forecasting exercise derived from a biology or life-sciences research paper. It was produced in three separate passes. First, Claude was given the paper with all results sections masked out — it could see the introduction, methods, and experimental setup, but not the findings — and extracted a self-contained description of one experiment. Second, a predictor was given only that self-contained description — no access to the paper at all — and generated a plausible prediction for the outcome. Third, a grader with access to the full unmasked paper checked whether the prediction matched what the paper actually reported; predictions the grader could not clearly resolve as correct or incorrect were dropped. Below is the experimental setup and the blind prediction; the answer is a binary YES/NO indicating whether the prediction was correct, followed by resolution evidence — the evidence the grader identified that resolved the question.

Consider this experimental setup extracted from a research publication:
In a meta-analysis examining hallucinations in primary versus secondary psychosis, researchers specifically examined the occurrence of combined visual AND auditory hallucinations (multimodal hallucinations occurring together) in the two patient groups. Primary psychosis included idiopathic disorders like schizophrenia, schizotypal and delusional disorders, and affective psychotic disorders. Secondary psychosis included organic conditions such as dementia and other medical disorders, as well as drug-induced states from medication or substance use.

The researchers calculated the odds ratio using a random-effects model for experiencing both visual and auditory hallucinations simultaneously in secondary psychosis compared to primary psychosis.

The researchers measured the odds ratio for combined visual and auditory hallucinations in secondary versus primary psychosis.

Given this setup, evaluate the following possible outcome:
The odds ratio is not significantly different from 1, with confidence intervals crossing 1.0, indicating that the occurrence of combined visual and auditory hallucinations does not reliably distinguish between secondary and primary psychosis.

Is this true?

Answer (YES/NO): YES